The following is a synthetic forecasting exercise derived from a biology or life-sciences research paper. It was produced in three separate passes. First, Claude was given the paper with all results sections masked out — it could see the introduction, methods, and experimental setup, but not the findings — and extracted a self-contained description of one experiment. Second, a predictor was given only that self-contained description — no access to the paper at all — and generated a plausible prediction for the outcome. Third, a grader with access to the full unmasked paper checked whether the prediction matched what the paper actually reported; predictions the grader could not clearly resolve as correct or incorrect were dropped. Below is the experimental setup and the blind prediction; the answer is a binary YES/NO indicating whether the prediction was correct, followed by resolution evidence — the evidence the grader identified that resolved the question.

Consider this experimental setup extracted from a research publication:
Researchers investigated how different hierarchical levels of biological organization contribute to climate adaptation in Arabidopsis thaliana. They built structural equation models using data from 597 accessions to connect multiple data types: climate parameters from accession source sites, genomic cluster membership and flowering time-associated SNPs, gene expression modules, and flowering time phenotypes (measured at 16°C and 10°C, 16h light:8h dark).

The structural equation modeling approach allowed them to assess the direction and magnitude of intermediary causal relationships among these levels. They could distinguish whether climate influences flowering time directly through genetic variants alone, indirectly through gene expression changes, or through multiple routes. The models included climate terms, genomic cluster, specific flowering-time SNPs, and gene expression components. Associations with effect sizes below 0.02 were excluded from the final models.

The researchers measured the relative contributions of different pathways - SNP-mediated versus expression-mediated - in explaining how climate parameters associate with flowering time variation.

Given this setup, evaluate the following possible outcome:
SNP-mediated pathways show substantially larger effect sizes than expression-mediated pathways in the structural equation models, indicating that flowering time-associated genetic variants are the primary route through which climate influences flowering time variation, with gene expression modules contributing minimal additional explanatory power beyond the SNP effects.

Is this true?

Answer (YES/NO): NO